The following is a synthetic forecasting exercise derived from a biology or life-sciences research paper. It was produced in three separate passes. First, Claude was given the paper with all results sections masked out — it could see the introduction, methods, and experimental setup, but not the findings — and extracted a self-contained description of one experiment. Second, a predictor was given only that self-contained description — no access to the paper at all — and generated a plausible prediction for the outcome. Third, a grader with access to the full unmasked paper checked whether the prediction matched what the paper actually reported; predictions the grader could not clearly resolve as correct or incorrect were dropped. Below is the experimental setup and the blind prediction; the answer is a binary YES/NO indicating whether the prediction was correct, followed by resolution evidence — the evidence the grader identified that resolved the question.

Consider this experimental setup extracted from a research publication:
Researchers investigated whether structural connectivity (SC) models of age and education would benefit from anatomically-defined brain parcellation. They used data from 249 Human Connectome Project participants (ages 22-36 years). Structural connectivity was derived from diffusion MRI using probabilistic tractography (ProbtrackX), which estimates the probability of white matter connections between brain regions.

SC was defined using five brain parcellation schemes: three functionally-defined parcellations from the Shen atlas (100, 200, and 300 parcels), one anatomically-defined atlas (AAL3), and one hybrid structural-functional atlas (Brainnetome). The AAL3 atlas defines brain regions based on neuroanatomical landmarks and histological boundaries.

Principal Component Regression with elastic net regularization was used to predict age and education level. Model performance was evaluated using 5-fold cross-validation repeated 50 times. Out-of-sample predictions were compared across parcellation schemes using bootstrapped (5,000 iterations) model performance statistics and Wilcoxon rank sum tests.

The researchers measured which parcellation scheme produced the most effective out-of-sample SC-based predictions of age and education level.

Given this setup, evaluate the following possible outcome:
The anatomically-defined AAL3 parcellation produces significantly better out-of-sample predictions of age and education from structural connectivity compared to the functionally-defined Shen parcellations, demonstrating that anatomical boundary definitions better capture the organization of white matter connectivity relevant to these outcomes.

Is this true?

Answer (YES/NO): YES